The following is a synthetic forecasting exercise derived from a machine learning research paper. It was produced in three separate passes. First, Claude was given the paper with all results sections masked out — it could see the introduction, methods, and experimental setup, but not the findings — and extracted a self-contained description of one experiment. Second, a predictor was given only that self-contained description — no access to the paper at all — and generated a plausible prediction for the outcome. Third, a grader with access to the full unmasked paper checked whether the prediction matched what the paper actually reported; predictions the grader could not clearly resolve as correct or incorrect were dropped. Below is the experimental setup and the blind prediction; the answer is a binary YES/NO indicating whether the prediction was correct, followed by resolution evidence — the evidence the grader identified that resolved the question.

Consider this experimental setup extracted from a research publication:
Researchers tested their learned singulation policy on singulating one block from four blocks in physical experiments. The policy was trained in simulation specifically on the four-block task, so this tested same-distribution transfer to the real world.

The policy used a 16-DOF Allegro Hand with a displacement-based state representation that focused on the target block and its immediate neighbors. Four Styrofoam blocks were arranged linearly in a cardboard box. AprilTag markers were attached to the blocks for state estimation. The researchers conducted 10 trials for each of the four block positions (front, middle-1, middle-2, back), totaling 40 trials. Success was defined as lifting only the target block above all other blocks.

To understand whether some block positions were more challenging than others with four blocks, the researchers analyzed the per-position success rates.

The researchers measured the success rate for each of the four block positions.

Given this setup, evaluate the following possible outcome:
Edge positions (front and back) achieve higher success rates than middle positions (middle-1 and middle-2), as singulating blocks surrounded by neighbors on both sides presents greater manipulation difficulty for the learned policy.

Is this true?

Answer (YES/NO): NO